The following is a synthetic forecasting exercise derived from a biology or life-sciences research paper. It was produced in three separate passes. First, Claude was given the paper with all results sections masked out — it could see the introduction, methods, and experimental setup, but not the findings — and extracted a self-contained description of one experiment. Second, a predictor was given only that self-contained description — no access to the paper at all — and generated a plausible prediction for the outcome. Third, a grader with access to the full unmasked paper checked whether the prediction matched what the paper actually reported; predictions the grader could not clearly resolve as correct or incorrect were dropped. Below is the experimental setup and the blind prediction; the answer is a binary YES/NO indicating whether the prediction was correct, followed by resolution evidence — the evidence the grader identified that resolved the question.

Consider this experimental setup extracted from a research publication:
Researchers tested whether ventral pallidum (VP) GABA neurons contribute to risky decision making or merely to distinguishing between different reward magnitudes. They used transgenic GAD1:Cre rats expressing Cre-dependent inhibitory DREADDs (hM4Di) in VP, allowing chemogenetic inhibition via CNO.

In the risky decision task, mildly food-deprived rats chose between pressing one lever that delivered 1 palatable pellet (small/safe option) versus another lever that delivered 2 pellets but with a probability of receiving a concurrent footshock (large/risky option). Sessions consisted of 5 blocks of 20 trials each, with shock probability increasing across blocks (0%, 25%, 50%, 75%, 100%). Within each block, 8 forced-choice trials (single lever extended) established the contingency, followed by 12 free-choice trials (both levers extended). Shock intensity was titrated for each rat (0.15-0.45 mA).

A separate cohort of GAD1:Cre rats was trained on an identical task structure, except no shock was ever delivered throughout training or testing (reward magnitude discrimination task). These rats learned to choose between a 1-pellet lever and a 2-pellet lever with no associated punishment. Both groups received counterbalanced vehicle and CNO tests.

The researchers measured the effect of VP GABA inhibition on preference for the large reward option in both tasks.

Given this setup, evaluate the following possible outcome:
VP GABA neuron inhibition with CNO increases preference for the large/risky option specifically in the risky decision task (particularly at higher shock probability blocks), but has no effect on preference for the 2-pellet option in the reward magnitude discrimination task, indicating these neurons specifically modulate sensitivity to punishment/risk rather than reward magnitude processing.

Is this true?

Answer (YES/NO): NO